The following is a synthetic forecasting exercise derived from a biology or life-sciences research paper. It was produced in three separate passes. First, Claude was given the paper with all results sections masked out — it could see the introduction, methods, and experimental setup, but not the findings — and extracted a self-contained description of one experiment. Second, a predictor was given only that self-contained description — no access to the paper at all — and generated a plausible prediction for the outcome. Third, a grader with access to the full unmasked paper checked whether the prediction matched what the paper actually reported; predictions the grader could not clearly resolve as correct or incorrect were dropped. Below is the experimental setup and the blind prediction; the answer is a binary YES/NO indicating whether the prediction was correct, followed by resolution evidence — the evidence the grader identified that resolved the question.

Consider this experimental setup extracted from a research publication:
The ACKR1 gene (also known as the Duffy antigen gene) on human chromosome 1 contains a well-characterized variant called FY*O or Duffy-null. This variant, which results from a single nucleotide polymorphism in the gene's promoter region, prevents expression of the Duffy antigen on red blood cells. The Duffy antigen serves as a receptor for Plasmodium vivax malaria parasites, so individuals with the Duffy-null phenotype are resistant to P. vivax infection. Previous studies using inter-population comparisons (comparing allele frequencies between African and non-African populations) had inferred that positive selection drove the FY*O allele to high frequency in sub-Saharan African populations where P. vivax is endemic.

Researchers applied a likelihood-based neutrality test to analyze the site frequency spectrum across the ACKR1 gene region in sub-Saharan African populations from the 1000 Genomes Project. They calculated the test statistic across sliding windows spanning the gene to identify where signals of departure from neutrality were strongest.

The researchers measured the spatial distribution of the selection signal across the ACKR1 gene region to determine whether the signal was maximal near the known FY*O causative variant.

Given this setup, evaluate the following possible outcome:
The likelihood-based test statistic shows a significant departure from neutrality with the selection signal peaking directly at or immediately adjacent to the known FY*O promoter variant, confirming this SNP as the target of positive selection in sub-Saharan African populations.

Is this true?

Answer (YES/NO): NO